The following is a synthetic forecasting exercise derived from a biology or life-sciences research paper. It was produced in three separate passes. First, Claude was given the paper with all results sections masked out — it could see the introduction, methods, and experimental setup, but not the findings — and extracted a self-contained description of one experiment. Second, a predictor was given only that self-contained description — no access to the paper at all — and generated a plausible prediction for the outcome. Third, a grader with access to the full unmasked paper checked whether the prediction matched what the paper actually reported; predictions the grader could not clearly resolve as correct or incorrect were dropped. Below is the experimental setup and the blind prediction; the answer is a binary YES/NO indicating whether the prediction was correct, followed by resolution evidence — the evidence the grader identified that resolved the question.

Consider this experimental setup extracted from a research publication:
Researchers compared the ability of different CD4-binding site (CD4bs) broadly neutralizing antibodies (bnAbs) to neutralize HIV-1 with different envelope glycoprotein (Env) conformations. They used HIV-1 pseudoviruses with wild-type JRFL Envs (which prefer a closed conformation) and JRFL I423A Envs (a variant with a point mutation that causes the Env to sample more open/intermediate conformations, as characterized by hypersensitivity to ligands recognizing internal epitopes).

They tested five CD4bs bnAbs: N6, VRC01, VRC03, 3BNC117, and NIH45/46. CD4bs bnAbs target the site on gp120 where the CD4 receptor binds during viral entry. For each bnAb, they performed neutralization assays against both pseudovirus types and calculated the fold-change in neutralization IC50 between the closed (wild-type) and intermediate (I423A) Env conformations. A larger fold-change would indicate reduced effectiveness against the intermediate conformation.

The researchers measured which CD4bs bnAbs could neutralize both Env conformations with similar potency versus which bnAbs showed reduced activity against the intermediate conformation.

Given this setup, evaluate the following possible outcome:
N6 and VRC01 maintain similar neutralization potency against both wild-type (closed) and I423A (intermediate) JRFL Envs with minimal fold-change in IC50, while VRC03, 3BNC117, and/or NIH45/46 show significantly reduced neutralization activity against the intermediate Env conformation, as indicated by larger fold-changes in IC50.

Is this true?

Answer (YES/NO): NO